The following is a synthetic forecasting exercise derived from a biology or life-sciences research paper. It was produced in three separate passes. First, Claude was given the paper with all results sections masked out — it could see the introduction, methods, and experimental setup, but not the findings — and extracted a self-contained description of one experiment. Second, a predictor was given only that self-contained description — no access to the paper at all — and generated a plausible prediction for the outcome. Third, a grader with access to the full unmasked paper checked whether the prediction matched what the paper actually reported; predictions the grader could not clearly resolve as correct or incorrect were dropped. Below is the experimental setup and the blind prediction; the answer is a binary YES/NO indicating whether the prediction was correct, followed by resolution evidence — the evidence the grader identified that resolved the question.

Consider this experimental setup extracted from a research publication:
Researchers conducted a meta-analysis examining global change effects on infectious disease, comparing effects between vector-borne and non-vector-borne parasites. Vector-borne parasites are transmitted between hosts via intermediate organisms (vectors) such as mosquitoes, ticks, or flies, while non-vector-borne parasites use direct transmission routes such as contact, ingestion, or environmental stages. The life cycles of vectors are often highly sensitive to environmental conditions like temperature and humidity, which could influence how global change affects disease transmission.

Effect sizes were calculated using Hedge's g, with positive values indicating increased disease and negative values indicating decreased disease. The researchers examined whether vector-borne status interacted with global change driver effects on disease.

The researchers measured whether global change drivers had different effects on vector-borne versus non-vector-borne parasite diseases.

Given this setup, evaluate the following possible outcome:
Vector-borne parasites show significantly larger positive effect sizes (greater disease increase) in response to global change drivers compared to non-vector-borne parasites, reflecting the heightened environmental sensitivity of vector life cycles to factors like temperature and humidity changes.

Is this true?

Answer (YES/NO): NO